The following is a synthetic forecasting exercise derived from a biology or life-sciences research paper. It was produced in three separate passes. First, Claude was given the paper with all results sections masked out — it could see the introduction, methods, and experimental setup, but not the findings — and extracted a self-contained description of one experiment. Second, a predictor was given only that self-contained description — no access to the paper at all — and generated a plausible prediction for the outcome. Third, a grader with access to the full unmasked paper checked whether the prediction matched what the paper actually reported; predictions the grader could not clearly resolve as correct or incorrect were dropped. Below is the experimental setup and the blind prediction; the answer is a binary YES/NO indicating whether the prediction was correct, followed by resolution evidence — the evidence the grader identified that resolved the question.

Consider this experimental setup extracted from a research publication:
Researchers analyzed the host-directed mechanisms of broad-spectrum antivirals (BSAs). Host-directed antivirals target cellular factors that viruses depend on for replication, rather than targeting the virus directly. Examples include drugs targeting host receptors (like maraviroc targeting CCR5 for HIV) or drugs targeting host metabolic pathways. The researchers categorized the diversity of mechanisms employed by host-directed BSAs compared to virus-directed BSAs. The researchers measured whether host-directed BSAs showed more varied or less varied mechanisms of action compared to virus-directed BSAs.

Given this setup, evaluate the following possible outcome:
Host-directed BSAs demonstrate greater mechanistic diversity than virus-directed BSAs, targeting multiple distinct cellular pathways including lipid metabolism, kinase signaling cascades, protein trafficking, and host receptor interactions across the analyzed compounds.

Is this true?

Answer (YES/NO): YES